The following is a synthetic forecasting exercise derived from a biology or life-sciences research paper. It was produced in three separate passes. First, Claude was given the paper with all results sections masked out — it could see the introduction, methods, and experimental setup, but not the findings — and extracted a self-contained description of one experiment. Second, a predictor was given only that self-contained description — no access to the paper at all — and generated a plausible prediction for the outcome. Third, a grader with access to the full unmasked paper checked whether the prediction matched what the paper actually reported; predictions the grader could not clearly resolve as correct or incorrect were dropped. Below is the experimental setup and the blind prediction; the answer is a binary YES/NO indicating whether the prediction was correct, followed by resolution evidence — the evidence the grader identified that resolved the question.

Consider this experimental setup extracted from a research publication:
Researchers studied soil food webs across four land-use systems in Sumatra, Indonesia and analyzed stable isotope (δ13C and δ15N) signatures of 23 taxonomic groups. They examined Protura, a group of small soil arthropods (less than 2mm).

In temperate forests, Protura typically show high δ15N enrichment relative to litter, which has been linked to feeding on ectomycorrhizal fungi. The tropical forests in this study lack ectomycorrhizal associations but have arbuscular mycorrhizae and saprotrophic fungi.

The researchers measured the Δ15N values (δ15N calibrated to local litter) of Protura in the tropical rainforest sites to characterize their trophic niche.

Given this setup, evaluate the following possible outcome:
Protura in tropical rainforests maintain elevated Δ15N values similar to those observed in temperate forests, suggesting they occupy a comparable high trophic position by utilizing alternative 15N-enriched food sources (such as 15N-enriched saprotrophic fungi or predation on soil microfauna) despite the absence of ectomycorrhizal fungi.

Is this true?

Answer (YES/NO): NO